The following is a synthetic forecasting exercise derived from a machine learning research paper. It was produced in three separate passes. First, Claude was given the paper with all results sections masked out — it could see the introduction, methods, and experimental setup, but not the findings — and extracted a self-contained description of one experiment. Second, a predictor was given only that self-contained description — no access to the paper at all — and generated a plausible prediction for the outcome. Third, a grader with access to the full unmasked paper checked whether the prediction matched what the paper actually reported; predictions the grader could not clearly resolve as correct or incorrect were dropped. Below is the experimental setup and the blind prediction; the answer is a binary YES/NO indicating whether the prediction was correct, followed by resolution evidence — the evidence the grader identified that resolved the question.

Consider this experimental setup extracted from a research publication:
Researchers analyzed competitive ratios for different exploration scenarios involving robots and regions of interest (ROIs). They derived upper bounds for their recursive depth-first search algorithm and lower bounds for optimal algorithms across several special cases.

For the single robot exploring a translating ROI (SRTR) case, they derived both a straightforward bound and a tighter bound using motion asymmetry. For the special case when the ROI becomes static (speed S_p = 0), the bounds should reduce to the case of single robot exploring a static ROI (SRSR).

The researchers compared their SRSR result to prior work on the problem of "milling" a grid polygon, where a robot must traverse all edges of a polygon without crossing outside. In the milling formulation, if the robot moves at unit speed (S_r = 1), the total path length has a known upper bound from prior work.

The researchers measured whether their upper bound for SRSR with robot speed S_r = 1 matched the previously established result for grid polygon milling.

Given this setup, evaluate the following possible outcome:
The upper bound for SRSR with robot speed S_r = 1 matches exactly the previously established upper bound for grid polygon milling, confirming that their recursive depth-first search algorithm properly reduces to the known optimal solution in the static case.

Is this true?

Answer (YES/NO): YES